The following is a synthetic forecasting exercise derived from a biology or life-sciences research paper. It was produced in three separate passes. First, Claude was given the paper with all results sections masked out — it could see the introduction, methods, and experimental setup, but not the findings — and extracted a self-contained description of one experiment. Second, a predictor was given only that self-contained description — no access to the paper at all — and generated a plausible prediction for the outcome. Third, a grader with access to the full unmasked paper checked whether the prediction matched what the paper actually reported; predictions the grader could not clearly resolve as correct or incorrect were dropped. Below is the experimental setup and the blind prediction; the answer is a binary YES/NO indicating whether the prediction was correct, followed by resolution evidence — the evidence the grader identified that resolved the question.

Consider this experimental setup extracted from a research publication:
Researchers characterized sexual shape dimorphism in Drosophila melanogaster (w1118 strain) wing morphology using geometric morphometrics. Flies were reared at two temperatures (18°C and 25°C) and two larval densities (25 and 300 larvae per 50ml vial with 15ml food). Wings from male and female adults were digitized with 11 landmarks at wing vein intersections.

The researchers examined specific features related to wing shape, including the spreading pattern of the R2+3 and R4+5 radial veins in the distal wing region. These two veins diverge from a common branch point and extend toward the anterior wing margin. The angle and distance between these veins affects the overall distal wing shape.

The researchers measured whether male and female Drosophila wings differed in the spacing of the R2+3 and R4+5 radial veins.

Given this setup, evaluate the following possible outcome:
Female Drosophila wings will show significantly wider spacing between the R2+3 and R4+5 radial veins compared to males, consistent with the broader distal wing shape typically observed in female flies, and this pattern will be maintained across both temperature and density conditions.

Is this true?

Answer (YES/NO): NO